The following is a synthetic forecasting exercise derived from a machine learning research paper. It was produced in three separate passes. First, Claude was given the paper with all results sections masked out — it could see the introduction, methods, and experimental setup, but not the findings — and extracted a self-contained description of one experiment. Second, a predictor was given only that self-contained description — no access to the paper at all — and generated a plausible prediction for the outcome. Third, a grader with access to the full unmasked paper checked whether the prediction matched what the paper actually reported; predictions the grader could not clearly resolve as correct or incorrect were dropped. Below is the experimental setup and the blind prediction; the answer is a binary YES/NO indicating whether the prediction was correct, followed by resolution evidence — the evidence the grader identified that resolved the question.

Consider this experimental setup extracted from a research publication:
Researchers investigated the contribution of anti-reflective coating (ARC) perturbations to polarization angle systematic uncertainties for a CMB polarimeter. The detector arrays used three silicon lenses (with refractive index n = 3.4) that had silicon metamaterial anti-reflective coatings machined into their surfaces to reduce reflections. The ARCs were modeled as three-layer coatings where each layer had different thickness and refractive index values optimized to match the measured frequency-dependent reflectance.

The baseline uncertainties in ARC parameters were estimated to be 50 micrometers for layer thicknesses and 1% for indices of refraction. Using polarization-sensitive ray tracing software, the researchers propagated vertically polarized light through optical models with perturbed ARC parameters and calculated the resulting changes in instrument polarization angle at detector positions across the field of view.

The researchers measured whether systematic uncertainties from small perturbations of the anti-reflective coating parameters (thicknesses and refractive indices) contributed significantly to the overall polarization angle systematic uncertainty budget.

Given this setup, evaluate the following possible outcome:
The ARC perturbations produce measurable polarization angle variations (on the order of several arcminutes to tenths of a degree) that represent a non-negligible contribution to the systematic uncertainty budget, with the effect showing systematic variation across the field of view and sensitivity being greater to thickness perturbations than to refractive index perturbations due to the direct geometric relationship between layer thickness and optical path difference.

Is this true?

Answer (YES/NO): NO